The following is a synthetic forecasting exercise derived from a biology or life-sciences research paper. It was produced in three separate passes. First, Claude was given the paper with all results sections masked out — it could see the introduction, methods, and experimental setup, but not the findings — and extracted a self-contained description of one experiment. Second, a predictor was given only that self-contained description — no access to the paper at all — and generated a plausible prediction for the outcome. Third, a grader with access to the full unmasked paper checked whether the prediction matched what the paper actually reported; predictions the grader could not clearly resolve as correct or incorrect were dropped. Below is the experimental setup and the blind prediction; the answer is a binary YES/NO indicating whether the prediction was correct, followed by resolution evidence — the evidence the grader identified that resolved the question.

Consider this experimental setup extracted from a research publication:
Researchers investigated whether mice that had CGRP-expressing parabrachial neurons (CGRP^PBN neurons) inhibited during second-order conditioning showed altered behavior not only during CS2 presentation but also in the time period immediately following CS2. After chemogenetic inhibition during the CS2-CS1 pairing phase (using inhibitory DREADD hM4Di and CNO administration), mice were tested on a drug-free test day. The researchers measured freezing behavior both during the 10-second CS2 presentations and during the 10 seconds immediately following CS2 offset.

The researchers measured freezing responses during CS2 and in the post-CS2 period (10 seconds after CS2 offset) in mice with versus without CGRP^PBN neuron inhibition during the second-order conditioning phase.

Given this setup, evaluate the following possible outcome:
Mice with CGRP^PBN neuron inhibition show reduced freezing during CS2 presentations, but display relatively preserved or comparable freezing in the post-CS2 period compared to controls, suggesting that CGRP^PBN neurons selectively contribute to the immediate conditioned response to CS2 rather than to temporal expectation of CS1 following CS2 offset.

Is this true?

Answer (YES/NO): NO